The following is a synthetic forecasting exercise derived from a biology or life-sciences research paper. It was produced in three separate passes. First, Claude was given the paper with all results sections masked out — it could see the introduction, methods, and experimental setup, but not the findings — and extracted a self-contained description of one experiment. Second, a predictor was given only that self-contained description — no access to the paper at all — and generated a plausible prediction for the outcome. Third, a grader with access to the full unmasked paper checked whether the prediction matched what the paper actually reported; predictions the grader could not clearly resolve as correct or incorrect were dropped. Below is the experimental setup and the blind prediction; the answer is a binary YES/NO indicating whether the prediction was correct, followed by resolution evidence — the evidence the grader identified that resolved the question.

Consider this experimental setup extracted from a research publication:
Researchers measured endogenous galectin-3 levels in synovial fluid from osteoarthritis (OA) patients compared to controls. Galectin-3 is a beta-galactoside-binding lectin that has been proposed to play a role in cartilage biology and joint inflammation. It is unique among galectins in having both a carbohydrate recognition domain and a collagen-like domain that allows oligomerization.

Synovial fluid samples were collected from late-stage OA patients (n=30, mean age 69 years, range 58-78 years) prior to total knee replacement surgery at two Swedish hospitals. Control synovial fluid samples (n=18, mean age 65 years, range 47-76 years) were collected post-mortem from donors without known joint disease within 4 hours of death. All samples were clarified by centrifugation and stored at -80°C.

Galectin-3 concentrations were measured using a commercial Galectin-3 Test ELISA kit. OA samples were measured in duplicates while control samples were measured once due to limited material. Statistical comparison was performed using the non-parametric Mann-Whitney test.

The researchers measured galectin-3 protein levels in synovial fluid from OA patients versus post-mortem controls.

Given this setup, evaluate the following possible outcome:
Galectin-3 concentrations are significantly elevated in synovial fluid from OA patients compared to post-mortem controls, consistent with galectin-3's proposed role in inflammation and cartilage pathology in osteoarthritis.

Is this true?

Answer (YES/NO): NO